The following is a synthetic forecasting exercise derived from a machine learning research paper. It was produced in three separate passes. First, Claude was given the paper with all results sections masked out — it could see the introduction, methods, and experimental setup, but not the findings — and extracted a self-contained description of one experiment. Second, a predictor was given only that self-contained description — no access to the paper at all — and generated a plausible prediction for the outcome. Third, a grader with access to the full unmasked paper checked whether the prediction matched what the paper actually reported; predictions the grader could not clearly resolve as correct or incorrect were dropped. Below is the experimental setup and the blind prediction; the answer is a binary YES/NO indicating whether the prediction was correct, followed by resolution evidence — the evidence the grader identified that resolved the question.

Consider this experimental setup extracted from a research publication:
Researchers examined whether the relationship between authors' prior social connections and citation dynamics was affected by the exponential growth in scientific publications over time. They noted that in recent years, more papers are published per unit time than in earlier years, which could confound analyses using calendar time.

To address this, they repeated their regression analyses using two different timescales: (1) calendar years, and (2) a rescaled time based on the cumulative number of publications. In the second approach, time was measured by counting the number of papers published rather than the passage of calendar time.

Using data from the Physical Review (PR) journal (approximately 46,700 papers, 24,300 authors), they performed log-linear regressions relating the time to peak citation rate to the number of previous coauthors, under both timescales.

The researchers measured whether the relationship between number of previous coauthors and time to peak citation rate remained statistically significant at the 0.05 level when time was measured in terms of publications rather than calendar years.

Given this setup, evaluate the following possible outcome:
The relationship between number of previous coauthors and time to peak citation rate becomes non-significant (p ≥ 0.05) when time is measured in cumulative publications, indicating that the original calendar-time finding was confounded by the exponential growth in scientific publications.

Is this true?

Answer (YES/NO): NO